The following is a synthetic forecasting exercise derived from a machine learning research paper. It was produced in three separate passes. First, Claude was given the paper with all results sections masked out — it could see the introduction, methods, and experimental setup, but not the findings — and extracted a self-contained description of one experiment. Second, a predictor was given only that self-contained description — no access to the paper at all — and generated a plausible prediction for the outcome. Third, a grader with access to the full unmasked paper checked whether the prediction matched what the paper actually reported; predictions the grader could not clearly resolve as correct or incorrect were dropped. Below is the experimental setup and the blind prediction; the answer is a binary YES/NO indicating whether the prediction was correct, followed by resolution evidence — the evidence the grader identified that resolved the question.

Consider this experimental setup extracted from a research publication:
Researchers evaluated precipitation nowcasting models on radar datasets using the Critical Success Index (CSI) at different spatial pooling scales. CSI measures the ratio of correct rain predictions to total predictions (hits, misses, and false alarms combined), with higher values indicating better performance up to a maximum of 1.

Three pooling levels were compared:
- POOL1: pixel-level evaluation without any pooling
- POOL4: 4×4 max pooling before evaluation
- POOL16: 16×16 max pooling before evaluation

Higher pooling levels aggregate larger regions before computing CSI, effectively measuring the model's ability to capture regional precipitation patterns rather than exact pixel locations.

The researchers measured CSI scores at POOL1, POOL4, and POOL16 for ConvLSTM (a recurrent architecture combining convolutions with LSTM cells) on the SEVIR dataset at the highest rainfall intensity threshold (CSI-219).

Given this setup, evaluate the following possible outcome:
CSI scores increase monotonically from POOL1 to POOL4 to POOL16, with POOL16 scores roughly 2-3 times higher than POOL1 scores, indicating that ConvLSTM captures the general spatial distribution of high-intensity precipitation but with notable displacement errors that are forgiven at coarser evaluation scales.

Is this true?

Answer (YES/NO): NO